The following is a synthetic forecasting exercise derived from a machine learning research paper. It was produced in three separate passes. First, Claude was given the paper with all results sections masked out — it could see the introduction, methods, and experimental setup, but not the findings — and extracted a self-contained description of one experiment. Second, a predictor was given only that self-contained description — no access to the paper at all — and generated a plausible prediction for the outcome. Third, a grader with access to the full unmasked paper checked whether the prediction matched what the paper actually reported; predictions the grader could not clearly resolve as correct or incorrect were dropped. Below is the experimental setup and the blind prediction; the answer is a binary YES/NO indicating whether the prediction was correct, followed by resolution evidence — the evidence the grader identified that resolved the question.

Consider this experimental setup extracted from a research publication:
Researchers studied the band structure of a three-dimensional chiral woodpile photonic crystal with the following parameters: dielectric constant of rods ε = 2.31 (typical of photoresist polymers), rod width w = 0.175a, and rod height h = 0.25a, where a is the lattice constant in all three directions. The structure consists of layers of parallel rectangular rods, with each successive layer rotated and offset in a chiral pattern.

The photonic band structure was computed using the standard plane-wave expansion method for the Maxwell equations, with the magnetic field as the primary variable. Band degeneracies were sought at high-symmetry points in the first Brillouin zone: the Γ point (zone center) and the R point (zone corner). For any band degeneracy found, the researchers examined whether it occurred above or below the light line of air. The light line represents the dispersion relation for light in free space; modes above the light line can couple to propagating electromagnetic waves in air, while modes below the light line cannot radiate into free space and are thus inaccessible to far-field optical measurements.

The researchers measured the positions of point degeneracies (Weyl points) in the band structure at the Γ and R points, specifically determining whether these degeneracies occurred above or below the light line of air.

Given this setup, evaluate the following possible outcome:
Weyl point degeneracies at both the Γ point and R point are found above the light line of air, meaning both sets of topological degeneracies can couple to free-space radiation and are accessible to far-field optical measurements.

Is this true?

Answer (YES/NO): NO